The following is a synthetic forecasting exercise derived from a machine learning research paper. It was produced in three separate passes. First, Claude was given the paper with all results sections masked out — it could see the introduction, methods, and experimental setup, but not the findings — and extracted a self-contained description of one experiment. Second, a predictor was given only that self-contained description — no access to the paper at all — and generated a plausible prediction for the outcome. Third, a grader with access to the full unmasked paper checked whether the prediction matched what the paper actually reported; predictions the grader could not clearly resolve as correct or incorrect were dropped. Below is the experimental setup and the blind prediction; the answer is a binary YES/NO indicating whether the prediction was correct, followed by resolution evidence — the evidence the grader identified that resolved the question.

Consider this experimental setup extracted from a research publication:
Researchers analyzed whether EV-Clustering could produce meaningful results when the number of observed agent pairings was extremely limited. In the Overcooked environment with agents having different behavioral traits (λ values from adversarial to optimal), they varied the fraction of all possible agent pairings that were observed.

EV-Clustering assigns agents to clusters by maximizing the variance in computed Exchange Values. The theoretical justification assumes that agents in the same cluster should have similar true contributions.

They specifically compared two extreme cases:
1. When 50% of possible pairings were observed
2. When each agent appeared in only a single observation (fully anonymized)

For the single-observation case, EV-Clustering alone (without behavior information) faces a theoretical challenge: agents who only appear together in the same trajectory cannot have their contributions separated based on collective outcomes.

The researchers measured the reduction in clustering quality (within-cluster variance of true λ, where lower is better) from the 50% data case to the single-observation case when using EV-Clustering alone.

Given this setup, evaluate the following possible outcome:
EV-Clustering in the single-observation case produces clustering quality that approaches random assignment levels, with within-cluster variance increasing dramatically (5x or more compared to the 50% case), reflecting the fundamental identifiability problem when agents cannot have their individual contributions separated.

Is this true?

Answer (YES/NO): YES